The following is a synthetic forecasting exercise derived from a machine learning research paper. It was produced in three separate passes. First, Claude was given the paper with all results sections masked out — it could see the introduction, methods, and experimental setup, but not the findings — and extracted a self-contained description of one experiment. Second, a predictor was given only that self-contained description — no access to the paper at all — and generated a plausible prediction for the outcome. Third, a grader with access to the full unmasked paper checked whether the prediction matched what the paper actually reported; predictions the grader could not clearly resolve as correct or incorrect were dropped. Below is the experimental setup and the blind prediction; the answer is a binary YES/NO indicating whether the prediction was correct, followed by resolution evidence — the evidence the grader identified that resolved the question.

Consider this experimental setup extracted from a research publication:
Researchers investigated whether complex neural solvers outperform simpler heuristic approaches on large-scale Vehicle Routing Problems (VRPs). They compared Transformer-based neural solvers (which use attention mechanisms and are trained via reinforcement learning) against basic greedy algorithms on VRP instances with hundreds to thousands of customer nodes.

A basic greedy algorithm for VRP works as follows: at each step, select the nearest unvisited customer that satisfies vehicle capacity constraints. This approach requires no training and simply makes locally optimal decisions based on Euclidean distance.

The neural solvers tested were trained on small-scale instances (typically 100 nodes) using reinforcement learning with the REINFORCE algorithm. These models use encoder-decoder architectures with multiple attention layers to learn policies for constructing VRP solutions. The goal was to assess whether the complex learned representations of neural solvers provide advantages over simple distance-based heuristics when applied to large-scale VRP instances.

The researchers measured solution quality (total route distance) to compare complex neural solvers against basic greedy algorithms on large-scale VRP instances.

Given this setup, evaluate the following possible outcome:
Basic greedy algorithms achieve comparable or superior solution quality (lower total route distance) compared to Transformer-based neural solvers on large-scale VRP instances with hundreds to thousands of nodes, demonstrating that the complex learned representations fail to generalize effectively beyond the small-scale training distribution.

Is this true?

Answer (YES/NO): NO